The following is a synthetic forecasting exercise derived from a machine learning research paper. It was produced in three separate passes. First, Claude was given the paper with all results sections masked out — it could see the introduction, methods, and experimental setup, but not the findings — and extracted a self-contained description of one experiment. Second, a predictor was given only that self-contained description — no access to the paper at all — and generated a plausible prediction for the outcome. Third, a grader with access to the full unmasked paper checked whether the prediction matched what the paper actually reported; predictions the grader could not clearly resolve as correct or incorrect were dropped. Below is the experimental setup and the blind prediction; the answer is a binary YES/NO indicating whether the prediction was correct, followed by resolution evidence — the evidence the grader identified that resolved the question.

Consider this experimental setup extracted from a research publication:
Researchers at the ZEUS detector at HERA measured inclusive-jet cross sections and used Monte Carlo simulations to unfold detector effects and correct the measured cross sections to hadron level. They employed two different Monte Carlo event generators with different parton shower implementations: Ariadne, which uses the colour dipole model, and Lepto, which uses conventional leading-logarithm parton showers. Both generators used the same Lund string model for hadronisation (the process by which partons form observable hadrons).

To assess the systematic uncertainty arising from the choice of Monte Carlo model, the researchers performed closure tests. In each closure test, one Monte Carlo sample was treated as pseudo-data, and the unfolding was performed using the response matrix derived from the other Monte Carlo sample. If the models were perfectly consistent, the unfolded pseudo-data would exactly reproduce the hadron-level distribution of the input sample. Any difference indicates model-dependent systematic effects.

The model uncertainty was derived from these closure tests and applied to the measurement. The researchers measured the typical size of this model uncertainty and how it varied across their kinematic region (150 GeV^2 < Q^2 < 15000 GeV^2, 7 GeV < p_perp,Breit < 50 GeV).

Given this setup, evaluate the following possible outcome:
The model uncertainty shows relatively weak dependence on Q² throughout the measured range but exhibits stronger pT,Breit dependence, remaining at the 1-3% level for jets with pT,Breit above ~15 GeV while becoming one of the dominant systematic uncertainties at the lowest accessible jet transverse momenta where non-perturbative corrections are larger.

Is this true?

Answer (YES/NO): NO